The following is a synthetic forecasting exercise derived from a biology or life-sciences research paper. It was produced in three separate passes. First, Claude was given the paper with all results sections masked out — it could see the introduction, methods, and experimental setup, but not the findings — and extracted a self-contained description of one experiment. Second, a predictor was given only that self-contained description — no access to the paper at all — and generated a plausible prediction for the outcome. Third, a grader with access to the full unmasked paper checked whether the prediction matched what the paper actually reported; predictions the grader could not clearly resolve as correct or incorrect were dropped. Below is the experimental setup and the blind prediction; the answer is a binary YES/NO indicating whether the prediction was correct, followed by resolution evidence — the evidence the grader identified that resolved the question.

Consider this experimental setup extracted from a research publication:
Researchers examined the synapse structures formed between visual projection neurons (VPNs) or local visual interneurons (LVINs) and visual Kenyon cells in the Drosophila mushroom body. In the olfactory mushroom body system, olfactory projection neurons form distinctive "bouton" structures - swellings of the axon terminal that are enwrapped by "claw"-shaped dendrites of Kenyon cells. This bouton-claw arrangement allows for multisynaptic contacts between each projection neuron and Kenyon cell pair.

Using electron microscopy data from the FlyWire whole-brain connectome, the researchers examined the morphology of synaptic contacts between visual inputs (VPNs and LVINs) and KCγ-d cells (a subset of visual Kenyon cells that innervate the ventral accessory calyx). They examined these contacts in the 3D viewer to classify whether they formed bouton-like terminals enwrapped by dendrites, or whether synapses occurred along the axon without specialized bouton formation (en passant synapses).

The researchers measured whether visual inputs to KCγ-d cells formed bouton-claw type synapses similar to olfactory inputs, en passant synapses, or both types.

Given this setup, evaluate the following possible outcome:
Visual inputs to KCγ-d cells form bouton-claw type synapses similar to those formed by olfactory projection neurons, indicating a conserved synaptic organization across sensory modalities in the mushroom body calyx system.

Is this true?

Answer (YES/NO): NO